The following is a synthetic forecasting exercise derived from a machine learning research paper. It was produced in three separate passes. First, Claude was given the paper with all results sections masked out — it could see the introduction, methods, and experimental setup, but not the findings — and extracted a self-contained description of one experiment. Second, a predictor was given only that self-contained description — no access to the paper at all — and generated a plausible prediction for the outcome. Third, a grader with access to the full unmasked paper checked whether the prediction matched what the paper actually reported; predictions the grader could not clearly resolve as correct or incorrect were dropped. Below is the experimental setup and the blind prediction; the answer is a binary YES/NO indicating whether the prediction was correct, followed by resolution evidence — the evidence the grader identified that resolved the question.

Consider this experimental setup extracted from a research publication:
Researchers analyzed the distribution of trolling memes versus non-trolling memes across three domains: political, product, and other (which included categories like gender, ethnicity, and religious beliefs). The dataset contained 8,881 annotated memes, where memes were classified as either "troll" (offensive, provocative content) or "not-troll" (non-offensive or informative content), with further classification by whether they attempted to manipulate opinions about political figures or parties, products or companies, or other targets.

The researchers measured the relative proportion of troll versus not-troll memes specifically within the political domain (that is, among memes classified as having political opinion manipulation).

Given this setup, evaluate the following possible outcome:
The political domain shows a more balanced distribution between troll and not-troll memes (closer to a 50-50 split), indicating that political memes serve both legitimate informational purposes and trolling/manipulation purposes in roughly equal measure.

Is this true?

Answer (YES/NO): NO